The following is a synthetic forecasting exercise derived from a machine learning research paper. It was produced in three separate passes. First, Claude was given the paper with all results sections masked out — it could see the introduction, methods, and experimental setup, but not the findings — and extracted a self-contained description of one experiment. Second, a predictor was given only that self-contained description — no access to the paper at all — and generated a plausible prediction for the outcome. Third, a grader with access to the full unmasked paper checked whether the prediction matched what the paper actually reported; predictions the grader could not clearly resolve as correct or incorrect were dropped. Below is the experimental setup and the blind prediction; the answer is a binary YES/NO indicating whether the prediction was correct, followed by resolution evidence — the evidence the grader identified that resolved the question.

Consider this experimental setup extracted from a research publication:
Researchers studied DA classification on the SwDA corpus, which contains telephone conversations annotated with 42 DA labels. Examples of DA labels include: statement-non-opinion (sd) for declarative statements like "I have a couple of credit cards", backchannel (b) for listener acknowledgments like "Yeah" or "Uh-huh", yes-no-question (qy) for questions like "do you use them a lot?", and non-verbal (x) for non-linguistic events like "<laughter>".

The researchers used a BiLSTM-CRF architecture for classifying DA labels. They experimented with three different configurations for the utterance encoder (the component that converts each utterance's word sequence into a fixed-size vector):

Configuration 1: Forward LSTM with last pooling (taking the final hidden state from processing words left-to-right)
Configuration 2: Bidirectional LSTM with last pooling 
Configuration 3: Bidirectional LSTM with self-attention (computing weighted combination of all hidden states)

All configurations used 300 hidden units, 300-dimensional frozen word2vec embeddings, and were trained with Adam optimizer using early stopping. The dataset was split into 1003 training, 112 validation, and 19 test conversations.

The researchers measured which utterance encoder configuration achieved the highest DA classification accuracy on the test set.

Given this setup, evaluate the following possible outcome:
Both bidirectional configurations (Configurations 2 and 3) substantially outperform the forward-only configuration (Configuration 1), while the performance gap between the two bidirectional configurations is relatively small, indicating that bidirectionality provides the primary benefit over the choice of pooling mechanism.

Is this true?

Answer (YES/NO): NO